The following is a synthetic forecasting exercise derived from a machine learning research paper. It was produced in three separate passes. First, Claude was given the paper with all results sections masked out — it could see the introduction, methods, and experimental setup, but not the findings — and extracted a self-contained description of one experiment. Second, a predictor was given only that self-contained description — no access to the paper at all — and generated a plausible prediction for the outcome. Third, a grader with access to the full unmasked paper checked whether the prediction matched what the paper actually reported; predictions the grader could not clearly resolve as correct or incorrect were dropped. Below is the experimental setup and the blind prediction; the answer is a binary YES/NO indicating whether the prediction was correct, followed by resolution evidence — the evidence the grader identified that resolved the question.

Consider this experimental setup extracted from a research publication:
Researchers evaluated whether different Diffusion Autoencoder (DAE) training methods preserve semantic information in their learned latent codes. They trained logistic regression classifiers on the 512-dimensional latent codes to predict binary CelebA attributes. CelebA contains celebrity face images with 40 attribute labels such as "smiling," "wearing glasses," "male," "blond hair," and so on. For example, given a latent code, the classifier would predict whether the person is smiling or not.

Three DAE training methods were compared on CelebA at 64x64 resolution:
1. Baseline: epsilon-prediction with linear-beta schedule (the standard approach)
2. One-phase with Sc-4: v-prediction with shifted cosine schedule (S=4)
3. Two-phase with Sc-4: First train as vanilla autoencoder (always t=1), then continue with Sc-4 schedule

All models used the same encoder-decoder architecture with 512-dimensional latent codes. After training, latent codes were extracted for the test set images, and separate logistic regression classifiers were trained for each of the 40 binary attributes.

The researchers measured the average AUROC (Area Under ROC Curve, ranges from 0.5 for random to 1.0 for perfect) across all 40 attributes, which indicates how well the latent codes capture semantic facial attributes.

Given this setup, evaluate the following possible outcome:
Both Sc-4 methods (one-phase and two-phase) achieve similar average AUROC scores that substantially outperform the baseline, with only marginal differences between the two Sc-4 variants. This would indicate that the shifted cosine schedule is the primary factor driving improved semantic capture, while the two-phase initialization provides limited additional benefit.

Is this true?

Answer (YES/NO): NO